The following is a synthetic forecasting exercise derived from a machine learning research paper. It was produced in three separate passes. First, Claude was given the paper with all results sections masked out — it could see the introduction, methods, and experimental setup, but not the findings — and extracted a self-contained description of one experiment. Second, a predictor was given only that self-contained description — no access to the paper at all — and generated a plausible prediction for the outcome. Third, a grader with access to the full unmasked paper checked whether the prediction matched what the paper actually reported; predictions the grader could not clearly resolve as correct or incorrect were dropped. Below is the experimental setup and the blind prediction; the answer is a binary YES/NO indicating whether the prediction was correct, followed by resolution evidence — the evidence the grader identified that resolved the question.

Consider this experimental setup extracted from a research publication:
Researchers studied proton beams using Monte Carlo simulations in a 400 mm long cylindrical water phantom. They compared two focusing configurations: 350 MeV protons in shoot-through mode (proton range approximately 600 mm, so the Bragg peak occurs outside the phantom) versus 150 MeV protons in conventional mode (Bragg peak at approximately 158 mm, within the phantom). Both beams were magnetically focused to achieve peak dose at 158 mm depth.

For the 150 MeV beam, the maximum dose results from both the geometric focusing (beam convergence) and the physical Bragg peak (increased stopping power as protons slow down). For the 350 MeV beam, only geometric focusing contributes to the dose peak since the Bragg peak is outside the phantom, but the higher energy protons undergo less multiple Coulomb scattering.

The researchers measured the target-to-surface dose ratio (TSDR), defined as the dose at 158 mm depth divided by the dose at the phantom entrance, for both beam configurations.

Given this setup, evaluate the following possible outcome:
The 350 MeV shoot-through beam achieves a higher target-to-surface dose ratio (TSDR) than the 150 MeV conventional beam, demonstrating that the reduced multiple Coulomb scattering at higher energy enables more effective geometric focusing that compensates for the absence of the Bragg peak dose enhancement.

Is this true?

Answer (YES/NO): YES